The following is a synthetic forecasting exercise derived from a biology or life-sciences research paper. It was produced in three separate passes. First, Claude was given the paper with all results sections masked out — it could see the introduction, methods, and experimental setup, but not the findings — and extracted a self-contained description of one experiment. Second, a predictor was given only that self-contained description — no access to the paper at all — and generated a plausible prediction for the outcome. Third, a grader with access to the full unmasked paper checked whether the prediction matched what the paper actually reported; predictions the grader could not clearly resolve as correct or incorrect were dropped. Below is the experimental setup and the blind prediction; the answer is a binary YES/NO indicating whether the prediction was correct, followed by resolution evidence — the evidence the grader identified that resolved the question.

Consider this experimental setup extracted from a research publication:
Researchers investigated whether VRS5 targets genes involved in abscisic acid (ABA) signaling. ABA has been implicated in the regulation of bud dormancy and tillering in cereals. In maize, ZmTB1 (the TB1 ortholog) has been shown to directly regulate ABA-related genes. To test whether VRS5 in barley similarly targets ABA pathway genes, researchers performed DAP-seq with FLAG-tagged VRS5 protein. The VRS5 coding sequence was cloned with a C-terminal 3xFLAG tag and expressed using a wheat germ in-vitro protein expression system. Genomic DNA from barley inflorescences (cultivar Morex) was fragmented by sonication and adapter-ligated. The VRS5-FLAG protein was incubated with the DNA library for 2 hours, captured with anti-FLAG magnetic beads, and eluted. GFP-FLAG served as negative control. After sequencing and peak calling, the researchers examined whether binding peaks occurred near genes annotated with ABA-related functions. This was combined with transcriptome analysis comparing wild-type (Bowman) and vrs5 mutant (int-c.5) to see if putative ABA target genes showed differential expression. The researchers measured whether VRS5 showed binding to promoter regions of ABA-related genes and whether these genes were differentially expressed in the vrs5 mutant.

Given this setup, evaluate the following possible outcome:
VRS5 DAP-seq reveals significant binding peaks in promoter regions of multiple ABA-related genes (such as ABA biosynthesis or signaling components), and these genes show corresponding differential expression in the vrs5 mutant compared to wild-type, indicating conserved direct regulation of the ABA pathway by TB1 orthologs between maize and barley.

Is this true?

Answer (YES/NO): YES